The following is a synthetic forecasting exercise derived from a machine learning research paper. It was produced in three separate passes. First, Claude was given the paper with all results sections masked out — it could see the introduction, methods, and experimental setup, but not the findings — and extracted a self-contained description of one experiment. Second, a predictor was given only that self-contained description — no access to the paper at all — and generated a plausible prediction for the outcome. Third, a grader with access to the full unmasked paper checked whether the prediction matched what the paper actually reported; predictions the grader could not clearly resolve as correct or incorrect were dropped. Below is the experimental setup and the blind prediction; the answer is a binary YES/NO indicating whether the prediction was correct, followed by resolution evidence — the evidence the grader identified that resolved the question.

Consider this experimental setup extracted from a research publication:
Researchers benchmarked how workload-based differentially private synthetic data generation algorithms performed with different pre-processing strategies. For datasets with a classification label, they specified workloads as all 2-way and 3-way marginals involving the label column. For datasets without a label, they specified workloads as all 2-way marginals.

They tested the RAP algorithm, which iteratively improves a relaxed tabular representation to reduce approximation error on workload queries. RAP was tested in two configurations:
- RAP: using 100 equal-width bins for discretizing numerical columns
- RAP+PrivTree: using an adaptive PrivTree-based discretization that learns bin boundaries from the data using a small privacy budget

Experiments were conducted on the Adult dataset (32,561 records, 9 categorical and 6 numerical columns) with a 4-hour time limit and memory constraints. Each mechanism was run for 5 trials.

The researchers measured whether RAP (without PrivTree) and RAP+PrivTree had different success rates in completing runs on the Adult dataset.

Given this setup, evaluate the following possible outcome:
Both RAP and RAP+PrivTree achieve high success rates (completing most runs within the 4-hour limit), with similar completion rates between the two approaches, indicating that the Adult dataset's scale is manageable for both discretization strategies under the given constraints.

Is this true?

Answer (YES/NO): NO